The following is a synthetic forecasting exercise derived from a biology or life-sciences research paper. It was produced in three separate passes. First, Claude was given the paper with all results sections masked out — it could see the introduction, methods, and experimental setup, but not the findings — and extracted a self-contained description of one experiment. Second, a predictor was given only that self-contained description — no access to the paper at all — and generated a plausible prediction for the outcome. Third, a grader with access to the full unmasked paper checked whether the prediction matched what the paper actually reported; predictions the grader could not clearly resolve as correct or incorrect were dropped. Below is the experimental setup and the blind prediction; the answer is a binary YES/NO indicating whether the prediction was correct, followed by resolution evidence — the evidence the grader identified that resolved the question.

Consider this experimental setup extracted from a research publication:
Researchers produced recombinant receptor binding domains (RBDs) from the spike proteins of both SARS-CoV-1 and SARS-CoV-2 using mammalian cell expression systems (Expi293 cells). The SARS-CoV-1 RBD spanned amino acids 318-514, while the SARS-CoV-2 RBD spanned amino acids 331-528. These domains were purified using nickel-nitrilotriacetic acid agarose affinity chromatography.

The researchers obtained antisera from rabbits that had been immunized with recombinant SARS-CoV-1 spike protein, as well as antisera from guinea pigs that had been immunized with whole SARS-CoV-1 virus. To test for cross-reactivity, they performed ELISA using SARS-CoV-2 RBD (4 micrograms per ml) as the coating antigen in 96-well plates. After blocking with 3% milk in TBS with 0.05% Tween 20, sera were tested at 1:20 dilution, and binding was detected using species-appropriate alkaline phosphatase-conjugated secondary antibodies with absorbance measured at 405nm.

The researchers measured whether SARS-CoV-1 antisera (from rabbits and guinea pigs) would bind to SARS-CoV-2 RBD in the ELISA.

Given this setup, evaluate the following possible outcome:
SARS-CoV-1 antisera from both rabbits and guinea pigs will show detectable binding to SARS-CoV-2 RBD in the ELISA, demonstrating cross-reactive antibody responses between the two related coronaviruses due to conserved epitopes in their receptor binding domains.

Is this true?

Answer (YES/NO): YES